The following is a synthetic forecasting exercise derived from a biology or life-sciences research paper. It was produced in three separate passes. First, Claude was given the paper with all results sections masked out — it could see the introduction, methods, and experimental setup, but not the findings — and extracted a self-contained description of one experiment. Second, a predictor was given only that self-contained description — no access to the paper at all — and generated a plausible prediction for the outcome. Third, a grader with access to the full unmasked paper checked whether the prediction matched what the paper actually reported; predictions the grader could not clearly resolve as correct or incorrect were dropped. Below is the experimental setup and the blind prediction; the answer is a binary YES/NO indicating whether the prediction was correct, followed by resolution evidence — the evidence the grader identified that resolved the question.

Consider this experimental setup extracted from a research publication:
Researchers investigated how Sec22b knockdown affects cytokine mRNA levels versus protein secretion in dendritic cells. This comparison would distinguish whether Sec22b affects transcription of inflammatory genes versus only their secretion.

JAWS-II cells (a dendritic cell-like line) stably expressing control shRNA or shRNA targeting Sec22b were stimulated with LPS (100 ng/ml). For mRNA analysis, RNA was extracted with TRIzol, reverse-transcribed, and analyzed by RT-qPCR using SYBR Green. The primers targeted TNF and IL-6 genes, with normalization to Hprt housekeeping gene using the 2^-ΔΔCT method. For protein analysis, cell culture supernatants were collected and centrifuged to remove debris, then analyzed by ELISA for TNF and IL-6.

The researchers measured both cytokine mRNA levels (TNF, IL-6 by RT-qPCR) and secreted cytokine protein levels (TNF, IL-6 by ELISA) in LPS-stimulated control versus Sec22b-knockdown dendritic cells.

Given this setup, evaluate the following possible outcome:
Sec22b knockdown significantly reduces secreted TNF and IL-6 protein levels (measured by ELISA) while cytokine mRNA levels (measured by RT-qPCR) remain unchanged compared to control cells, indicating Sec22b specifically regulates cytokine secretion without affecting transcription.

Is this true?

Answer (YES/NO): NO